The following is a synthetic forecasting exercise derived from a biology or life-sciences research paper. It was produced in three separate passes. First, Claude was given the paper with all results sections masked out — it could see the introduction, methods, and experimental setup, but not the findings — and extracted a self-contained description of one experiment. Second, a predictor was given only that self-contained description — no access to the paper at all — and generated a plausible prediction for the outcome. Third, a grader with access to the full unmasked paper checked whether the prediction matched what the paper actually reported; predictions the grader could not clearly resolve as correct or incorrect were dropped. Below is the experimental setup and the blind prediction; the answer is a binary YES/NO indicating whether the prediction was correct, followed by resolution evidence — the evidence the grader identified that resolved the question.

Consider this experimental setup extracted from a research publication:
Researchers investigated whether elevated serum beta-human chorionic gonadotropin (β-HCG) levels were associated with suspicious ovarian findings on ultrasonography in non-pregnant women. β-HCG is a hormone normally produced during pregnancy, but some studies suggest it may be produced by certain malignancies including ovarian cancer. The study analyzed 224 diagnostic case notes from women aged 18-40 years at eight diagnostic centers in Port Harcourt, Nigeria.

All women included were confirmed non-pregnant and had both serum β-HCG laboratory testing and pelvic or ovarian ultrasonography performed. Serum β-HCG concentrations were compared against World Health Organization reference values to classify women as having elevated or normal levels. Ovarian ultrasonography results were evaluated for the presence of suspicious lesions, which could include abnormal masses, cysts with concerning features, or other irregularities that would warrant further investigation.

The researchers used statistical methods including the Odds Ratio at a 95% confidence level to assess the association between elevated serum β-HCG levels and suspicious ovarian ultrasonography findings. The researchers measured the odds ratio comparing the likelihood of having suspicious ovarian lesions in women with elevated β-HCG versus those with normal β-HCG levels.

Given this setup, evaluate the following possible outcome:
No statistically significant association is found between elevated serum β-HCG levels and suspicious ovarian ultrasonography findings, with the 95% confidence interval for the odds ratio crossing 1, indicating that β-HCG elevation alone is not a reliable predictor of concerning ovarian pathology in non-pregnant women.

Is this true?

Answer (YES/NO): NO